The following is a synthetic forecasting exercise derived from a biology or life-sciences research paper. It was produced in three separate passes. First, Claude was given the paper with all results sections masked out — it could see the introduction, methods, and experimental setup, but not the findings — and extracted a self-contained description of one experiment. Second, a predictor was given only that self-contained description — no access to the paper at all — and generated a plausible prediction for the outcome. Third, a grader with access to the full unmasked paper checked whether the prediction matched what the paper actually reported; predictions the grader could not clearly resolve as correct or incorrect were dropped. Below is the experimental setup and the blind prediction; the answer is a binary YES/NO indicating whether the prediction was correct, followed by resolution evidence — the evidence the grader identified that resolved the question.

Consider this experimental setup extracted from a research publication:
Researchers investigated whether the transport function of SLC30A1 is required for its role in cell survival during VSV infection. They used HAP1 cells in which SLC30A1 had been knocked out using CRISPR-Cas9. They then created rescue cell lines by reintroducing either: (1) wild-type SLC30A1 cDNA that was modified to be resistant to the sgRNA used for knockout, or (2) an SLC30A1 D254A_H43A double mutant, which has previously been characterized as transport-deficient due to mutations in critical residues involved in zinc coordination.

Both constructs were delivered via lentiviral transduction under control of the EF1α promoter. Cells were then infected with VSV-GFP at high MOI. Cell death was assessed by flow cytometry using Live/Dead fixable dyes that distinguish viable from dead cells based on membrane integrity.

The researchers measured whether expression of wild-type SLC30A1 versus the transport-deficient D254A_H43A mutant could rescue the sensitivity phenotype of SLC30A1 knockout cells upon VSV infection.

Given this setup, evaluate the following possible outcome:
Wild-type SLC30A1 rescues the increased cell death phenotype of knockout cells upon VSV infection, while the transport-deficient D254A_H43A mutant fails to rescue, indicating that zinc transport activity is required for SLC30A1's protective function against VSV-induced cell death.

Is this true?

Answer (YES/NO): NO